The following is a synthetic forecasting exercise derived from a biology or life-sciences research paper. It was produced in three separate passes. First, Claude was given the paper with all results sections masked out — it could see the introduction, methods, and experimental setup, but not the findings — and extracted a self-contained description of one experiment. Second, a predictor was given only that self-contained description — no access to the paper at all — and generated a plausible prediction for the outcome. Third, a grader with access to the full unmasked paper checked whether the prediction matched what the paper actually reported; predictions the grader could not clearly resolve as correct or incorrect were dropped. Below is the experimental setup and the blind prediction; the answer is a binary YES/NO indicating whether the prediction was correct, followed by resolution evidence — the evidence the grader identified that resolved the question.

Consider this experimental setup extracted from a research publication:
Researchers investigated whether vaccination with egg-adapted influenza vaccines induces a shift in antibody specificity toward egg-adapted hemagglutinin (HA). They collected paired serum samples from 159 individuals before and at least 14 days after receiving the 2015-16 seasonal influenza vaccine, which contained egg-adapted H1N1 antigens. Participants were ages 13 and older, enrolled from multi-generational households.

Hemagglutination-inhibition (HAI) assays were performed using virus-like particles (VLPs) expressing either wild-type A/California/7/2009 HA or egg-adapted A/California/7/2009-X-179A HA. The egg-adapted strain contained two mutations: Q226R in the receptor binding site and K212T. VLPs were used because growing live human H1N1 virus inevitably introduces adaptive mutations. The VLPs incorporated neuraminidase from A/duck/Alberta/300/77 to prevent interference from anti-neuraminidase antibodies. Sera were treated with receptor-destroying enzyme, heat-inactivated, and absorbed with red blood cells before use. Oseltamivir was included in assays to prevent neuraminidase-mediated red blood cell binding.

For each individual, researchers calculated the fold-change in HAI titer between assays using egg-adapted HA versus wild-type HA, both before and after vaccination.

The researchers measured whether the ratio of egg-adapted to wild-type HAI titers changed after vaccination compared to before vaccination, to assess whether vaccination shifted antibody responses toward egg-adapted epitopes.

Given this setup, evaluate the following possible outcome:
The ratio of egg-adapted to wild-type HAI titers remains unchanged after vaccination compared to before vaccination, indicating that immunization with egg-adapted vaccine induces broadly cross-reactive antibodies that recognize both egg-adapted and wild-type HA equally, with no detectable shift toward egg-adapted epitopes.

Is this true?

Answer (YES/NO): NO